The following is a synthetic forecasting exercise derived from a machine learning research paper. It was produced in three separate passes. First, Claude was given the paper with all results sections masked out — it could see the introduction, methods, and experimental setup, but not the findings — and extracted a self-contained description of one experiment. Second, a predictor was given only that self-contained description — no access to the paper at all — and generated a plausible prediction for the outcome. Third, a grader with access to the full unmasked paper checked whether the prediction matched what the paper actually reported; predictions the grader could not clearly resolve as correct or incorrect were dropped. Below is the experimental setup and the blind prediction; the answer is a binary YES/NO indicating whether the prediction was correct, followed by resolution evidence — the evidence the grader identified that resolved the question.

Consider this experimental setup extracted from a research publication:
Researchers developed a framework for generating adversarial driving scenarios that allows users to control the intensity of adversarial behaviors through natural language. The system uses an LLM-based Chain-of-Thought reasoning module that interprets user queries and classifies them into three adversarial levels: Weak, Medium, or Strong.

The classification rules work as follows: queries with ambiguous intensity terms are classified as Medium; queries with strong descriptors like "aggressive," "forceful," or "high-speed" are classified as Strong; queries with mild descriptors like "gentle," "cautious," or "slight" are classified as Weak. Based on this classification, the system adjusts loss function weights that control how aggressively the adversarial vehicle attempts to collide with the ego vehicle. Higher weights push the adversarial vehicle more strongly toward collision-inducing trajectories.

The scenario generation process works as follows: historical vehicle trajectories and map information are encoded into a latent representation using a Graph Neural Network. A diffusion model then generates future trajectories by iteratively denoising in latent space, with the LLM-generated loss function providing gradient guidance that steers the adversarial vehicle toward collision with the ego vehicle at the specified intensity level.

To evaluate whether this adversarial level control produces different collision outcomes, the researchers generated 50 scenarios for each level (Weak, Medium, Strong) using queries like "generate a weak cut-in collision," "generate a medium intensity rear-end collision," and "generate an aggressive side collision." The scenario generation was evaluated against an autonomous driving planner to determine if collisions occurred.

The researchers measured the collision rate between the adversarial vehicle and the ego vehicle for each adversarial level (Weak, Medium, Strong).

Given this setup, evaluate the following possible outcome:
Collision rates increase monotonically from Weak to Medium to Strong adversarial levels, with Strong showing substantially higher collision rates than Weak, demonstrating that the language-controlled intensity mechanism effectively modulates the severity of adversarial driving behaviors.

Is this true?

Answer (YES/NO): NO